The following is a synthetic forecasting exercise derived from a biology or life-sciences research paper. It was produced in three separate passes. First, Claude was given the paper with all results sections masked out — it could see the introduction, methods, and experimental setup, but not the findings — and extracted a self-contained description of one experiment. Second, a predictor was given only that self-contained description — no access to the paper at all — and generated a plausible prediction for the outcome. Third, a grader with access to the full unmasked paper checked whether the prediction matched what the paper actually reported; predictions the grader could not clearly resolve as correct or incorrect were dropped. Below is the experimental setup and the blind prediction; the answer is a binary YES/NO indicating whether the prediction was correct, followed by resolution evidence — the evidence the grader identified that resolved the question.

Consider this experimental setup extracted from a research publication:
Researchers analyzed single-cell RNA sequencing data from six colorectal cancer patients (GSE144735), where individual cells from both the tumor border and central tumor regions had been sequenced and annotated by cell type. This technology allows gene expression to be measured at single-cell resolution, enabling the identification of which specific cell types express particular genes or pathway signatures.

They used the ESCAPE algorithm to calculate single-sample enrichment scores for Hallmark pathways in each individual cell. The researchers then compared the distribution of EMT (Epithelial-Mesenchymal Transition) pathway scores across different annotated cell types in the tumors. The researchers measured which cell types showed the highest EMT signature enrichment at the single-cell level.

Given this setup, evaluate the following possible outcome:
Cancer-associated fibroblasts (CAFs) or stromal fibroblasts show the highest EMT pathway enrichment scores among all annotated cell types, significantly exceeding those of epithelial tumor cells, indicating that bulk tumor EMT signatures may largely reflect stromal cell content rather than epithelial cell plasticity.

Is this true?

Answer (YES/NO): YES